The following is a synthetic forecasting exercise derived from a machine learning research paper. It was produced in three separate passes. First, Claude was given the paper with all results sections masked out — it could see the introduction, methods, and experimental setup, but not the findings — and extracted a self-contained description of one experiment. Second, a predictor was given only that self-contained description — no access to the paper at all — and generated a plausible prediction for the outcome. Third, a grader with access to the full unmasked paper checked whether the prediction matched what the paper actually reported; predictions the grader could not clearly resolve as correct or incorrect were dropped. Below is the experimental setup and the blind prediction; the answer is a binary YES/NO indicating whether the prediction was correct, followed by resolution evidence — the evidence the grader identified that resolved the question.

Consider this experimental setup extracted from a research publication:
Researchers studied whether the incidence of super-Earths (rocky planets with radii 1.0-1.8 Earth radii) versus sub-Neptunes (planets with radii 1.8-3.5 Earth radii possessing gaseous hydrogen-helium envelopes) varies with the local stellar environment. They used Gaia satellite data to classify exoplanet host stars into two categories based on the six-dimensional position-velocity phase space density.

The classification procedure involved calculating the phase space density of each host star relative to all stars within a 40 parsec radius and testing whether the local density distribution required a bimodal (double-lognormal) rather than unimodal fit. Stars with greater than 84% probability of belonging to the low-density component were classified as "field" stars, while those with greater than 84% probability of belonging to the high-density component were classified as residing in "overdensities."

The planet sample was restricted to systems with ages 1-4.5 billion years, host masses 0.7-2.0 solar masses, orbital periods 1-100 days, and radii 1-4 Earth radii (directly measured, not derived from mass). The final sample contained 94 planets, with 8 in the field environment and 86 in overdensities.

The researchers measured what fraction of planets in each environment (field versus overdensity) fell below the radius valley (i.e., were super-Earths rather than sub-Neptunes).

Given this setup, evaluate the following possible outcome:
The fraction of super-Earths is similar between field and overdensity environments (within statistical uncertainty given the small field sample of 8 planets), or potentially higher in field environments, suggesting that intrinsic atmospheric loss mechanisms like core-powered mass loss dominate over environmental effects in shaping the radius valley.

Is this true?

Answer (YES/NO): NO